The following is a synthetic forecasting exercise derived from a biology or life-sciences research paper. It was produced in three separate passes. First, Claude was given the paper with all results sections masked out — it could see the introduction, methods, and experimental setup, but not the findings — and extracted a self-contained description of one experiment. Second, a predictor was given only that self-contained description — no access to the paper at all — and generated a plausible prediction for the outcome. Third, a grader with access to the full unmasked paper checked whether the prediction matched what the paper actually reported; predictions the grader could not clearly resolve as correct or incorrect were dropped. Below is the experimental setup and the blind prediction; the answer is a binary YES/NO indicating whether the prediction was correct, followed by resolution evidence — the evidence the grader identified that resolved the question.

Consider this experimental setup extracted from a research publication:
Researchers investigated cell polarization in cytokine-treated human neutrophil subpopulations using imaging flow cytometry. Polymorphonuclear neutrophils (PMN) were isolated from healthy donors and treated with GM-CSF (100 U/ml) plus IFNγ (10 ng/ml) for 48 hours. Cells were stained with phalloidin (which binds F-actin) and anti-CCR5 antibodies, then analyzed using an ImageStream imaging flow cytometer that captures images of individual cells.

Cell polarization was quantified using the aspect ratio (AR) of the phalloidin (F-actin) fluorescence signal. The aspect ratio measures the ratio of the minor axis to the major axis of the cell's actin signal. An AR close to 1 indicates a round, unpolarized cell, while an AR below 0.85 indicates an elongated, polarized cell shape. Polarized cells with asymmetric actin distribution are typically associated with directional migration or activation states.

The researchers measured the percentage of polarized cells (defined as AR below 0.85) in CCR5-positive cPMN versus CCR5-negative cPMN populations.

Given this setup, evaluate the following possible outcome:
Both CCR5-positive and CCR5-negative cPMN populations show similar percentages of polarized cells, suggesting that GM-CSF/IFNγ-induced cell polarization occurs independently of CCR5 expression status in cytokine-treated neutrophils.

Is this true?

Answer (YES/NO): NO